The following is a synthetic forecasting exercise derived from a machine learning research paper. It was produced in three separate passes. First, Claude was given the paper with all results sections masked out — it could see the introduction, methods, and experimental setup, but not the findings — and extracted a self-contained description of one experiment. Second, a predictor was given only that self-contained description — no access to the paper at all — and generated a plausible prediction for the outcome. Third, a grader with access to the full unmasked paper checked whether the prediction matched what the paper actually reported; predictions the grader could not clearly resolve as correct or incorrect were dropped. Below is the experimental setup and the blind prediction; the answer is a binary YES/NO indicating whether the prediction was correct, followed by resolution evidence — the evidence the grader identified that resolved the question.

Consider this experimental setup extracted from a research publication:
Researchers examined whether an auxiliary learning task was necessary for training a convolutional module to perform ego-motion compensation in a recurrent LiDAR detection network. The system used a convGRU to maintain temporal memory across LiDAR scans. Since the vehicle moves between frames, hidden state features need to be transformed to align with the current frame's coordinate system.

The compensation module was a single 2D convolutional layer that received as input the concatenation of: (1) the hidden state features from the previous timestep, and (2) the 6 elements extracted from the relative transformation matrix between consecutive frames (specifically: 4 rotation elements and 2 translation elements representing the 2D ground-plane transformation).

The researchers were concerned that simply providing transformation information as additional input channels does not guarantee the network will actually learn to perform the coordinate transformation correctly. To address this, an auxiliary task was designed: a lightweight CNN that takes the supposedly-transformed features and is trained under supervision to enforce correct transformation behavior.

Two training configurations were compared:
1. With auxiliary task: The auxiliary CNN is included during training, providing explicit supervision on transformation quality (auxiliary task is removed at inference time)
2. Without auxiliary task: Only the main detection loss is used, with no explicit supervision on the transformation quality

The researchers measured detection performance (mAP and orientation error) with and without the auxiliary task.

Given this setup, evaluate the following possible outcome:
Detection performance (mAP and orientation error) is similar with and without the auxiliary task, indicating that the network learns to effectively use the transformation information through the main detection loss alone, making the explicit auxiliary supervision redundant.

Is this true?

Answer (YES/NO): NO